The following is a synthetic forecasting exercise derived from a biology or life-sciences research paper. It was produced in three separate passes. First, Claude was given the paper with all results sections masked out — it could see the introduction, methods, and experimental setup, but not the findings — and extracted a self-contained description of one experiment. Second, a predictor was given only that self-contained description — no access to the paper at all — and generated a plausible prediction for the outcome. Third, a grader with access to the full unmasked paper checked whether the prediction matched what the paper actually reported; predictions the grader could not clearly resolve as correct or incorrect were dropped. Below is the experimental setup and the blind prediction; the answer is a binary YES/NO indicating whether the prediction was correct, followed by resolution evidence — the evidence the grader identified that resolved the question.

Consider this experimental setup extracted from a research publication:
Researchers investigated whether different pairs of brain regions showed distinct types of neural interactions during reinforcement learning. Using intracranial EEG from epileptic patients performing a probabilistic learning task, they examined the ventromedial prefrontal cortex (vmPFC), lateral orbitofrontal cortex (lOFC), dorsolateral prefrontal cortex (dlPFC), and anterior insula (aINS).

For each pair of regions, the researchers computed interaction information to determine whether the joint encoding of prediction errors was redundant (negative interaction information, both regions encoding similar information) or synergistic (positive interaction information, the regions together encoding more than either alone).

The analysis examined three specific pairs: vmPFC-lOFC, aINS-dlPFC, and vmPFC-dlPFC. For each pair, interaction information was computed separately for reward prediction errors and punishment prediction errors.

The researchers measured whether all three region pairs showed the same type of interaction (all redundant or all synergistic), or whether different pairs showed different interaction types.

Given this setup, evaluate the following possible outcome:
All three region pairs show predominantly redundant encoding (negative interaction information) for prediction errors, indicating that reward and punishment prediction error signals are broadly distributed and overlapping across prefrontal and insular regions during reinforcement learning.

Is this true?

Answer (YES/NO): NO